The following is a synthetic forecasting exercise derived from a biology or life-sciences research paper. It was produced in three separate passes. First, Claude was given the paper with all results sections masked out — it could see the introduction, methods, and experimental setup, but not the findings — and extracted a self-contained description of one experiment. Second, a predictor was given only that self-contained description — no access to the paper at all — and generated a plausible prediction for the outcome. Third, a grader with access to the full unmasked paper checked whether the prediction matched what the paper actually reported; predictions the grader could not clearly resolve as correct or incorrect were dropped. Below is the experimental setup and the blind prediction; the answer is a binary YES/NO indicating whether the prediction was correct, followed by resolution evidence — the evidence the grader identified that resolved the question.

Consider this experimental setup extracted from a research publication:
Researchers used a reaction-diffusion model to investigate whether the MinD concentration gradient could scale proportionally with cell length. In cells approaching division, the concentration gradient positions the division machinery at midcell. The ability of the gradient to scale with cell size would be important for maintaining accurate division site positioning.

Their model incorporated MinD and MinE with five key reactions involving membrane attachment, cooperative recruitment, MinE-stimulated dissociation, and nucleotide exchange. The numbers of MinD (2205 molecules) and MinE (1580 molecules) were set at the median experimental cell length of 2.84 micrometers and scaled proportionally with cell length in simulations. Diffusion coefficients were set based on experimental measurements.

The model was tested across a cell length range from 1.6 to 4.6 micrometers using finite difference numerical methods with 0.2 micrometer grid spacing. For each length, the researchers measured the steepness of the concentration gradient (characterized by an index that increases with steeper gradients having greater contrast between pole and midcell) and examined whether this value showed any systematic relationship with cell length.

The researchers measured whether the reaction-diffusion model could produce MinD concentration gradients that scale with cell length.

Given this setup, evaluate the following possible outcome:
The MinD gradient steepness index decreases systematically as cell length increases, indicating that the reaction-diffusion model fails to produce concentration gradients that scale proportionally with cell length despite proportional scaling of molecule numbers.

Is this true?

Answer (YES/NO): NO